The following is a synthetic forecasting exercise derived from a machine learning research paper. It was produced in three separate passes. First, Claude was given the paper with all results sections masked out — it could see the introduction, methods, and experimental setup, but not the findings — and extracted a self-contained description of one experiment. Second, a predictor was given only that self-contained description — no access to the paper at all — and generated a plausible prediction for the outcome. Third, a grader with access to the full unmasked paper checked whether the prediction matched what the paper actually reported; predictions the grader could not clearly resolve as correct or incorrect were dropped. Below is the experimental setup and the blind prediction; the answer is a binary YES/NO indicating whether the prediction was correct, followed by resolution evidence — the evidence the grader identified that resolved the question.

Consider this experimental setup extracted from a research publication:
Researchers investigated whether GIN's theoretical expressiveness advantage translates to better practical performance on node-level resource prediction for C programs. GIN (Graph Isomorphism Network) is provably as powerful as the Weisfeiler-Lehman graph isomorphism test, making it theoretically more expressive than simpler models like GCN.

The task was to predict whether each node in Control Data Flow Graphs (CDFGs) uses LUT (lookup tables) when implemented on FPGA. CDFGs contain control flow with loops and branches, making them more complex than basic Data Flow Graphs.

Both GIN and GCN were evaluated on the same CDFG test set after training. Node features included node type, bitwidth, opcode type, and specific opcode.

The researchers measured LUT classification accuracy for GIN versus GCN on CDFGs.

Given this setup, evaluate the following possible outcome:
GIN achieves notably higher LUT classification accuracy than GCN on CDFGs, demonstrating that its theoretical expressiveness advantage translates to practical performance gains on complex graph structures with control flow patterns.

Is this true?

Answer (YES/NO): NO